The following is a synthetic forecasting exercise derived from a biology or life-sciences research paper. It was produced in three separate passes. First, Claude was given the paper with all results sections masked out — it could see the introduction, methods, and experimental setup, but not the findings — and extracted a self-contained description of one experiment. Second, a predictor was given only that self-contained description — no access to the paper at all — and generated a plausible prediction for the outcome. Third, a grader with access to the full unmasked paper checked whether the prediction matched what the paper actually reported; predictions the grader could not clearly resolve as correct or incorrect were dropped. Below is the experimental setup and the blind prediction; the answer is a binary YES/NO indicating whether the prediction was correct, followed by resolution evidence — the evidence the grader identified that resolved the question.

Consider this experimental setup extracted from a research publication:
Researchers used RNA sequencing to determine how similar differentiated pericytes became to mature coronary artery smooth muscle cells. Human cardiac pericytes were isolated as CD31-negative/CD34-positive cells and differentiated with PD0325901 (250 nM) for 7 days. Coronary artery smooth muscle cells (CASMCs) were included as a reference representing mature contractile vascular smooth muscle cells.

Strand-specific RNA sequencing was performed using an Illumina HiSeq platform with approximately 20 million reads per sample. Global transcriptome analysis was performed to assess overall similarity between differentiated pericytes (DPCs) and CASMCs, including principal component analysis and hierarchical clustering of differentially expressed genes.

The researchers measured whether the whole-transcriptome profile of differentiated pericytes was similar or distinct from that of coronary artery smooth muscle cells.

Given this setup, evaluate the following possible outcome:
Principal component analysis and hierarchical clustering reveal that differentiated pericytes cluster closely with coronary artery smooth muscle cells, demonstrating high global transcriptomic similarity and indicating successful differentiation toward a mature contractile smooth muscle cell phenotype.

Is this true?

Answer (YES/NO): NO